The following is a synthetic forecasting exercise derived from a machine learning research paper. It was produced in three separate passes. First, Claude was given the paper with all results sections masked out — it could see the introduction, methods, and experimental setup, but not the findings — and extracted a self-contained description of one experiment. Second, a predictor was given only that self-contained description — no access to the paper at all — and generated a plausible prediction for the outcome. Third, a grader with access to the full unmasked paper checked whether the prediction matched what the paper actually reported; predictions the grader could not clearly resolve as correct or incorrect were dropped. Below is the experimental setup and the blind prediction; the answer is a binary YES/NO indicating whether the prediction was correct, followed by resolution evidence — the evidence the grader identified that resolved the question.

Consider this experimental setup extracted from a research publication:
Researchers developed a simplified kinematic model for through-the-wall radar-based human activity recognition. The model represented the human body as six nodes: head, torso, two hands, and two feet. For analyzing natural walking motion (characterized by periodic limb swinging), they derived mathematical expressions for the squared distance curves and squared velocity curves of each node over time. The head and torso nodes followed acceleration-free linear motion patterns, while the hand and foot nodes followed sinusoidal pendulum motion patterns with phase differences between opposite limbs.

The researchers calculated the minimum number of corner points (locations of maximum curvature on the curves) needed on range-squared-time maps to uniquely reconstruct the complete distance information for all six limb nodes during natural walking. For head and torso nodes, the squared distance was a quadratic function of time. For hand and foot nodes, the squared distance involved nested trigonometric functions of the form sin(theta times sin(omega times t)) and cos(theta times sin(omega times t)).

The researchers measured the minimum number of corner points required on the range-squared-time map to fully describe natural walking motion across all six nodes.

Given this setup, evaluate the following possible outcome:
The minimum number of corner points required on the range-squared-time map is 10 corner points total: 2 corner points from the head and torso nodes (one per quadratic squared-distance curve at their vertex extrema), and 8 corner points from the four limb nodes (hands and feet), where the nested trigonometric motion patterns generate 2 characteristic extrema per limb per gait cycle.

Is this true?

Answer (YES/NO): NO